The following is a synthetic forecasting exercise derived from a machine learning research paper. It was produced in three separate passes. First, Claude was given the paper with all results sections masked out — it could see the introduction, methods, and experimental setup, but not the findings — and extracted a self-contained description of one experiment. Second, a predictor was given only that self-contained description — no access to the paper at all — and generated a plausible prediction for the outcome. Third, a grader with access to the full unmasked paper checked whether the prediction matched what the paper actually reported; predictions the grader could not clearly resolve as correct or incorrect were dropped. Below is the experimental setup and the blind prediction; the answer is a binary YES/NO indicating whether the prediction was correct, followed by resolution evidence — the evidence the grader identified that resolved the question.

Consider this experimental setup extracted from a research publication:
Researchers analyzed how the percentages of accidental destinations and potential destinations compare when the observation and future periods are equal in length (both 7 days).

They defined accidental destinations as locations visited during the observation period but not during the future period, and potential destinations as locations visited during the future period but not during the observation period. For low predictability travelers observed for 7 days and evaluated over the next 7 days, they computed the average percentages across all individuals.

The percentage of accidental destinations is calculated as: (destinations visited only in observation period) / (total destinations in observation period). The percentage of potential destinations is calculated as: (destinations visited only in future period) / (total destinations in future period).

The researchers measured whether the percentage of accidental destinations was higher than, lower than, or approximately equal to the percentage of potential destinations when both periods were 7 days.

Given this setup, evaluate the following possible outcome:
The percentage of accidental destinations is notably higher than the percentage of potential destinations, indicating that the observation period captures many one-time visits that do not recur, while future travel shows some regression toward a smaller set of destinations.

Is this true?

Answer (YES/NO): YES